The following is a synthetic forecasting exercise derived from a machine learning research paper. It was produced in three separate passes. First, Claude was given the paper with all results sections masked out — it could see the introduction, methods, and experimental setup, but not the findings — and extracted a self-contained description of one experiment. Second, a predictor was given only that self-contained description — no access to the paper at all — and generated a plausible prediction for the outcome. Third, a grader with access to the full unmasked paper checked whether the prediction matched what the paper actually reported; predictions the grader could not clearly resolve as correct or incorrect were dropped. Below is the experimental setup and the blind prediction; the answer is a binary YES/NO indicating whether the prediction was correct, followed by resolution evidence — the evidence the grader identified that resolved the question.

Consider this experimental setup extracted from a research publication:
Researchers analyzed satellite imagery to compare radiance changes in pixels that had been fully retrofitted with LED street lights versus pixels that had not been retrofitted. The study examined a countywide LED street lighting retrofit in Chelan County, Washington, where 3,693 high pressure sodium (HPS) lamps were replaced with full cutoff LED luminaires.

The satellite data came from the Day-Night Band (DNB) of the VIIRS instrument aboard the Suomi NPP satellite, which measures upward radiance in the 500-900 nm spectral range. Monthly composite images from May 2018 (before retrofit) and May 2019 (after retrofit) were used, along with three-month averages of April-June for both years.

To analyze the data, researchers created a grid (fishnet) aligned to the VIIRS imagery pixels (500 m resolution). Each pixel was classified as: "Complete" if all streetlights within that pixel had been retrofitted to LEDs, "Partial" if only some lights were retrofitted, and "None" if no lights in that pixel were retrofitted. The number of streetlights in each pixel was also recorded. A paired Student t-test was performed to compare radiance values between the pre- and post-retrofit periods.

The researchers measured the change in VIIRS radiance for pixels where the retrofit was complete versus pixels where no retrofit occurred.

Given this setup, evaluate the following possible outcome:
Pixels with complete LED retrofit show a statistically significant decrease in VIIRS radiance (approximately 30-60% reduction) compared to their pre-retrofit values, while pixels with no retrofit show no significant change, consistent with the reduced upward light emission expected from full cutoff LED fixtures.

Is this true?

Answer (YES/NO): NO